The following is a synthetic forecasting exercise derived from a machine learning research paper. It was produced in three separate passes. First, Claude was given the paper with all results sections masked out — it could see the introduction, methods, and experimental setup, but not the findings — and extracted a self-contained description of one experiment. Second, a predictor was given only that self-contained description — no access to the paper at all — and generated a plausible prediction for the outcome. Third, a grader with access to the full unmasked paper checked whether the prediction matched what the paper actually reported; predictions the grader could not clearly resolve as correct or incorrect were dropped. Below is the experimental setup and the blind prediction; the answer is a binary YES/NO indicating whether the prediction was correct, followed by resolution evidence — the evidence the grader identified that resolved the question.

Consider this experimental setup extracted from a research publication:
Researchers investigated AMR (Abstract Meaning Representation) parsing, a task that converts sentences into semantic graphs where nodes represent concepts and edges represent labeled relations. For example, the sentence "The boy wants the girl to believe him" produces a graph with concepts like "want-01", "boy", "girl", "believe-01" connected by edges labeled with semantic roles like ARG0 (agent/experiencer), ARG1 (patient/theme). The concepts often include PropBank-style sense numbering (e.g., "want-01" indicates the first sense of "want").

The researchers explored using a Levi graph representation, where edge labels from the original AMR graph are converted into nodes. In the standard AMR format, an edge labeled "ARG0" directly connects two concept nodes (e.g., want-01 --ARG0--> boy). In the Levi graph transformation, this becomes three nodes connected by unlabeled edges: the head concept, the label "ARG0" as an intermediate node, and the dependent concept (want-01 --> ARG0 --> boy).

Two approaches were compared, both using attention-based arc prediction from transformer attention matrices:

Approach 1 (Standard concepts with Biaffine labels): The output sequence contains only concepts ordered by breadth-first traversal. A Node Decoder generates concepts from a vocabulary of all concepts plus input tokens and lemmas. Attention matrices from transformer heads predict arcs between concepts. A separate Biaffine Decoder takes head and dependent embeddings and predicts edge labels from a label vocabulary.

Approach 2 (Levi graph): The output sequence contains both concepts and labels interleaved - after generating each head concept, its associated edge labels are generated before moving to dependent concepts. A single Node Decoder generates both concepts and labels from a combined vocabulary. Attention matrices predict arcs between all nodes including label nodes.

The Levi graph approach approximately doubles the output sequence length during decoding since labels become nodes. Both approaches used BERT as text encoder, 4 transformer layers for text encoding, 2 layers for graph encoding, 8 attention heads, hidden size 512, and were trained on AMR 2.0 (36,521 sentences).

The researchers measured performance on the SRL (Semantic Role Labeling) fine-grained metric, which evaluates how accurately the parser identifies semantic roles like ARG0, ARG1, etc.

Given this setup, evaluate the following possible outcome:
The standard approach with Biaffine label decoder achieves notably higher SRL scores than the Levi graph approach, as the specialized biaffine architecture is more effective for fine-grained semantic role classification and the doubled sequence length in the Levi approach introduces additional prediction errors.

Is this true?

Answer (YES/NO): NO